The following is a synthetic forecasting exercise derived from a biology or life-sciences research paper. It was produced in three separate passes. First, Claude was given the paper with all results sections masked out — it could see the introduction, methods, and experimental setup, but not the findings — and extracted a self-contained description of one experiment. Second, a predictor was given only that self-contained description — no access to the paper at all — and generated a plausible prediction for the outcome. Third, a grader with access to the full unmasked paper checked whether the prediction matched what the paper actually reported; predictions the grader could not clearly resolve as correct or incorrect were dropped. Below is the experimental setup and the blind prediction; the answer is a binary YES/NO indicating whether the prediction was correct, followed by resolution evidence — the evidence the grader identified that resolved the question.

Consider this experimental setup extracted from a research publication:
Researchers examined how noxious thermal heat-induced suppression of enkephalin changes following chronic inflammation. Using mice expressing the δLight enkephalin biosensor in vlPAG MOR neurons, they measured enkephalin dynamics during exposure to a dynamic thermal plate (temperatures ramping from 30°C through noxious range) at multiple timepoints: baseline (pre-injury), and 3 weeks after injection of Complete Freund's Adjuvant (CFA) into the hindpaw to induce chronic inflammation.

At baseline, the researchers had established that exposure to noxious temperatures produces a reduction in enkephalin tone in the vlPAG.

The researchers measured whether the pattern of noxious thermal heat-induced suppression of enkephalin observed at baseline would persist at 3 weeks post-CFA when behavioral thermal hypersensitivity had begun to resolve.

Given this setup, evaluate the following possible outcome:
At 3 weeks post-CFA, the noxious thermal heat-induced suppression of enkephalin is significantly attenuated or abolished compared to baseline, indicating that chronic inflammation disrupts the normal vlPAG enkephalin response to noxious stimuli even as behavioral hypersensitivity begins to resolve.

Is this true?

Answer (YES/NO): YES